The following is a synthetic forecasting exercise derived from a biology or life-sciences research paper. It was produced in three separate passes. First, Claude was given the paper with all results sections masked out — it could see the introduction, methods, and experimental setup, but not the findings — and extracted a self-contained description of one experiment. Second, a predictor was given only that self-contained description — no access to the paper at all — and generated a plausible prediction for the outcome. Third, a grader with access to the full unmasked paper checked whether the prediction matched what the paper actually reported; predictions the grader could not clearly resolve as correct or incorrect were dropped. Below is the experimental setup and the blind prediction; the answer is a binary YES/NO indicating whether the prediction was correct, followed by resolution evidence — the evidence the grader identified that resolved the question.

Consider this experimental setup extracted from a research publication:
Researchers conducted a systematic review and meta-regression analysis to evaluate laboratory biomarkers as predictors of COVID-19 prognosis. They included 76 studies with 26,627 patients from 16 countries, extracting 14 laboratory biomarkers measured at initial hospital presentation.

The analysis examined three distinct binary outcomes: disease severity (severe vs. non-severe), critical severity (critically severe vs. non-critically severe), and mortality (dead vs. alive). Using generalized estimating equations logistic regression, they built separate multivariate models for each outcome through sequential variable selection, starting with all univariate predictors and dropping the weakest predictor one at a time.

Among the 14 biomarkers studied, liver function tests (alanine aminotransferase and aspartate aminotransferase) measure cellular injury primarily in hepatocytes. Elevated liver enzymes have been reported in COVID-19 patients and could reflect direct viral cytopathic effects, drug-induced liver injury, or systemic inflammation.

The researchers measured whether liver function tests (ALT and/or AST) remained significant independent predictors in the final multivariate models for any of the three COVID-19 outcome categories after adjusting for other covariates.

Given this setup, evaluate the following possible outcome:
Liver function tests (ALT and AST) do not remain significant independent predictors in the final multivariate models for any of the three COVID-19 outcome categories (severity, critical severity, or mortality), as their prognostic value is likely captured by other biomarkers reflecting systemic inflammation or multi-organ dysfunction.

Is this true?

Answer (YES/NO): YES